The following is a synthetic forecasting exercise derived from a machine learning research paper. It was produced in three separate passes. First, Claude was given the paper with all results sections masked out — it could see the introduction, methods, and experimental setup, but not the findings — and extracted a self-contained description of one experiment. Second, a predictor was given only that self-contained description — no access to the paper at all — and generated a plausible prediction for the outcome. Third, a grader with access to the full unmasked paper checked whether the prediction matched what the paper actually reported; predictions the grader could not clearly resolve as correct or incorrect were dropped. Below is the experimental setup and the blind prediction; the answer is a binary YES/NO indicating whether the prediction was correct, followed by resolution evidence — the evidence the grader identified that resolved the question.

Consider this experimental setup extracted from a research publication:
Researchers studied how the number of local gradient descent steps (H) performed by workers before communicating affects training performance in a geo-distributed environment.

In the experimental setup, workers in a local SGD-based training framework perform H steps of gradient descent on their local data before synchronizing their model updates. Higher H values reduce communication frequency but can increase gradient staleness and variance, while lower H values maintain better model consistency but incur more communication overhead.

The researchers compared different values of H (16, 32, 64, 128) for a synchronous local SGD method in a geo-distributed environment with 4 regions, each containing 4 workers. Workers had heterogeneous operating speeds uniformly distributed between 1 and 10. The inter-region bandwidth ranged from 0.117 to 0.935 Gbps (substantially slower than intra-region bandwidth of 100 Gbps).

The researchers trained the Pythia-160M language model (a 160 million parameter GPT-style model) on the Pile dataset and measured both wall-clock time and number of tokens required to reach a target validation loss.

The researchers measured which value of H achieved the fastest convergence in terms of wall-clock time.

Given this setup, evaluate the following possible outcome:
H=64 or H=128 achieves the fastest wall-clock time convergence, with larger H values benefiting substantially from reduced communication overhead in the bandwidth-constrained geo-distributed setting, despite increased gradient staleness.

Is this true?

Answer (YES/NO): NO